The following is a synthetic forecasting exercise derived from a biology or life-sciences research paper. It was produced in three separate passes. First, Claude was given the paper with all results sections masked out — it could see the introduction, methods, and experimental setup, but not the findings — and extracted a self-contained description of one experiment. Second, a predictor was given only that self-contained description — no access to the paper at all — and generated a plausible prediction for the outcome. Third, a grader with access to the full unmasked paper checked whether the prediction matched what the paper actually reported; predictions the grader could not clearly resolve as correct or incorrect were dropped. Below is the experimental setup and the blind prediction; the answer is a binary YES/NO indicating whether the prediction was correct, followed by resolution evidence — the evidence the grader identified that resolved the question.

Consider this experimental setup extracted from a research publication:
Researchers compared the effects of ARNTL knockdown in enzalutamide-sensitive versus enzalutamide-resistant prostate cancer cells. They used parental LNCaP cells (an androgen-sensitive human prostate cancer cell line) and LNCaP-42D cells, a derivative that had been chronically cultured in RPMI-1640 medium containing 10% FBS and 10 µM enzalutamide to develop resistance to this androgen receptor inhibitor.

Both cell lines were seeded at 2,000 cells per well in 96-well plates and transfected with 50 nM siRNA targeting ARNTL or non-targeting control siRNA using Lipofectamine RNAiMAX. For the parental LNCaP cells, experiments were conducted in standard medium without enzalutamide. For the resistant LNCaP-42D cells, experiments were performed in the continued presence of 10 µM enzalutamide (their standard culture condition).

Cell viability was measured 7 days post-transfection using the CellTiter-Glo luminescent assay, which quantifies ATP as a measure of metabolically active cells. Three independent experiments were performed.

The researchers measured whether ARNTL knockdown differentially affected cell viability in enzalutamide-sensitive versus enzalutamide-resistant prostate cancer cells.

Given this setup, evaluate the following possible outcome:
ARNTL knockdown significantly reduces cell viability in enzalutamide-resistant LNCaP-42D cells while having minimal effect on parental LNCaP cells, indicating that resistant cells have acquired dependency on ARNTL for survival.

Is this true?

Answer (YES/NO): YES